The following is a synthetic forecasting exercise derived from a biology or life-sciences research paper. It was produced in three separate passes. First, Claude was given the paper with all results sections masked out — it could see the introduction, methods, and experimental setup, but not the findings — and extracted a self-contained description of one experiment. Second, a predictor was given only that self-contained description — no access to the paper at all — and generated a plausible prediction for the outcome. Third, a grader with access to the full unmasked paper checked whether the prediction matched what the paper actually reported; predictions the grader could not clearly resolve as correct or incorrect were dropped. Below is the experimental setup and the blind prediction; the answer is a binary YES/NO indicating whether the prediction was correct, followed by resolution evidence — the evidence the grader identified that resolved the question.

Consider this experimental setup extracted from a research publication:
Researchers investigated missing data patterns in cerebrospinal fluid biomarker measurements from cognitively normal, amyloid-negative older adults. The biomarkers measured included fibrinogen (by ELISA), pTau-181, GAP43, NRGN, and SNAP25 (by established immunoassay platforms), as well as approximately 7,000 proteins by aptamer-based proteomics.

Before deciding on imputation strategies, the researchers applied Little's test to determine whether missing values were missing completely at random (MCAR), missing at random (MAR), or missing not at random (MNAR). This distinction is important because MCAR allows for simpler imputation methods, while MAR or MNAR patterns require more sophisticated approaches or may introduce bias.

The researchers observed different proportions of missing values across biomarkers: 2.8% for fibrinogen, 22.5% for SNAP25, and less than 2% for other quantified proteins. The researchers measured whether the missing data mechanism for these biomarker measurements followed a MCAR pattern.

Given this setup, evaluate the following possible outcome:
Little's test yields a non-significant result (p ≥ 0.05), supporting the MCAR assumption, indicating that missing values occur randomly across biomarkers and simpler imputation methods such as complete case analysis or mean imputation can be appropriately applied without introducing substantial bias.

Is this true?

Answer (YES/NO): YES